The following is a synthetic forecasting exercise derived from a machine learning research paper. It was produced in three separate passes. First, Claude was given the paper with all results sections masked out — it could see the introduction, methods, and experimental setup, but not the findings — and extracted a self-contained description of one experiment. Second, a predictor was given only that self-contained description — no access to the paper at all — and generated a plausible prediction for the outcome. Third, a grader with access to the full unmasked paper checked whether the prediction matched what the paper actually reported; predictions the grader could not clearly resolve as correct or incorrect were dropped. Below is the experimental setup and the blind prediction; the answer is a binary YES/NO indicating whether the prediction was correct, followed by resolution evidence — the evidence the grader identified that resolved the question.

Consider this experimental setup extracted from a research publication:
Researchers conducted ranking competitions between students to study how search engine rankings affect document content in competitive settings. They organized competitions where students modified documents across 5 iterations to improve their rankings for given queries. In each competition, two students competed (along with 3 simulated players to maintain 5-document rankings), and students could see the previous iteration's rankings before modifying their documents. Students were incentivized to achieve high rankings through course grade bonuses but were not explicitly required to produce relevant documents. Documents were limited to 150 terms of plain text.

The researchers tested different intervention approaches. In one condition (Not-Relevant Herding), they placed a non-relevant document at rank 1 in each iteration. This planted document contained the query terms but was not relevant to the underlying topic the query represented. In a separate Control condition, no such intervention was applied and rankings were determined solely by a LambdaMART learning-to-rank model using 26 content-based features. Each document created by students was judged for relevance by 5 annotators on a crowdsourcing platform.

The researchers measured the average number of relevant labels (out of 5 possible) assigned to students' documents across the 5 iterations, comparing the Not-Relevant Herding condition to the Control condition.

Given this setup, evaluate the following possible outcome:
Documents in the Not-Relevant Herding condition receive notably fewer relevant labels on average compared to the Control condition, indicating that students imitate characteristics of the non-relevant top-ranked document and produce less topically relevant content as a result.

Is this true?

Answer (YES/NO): YES